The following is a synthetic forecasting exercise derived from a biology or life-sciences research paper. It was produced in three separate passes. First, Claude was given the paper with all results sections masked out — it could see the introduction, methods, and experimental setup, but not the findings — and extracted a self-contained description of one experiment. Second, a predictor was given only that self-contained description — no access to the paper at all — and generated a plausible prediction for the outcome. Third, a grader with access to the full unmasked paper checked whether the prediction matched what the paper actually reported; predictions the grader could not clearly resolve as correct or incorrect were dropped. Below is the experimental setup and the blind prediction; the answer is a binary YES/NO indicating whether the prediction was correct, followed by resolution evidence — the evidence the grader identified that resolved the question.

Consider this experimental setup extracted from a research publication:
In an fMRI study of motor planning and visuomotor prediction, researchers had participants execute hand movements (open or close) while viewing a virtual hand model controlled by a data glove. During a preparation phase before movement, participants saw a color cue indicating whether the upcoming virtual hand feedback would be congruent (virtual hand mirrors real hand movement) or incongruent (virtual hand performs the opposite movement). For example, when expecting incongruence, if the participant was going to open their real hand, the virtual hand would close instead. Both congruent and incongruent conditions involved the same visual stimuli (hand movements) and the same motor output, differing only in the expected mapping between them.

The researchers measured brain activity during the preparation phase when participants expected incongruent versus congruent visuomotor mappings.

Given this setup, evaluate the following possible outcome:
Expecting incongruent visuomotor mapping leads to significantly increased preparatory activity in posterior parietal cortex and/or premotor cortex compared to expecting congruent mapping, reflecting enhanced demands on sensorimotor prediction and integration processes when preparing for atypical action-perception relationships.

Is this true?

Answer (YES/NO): YES